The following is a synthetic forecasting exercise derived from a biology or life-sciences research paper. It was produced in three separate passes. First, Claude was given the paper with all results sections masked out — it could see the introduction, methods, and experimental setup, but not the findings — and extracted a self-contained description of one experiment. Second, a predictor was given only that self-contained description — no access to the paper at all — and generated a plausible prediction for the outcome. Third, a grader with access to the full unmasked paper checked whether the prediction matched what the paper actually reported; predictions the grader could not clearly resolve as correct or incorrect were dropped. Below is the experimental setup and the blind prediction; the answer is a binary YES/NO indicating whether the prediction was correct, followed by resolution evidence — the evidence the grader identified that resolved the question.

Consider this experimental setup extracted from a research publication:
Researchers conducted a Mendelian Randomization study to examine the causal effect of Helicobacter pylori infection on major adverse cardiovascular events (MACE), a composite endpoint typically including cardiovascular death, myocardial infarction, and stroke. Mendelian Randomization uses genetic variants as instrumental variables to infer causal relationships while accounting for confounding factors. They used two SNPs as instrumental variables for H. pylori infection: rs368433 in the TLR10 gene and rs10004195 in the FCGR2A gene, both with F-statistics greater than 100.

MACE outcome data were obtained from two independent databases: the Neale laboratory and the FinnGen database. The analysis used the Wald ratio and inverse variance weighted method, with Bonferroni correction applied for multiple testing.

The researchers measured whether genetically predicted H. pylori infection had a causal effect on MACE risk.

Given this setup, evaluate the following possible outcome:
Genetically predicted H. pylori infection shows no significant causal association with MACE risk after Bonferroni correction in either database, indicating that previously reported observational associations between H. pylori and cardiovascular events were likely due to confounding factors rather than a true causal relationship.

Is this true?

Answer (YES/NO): YES